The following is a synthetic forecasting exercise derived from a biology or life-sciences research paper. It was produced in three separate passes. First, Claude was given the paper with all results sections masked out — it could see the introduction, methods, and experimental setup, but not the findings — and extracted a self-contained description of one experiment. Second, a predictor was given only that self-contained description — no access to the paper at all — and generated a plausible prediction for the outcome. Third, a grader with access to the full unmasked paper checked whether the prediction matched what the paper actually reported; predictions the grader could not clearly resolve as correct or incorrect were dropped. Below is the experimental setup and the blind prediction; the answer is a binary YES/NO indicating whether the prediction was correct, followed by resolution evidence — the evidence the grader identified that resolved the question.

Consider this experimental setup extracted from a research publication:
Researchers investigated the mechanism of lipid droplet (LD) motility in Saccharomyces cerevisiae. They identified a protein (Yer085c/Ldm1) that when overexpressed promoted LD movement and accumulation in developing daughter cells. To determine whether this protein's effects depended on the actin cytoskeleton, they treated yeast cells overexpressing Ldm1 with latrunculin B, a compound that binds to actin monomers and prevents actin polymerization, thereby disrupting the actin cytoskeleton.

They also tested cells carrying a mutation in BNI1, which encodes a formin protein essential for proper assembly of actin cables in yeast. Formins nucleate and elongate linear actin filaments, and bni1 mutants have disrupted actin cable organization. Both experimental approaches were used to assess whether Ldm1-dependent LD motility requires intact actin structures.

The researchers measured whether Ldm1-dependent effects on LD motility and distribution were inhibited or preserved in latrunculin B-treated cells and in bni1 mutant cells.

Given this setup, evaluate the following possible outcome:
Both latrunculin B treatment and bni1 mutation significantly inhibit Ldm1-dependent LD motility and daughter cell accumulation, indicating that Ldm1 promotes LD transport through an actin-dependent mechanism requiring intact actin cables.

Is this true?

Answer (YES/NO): YES